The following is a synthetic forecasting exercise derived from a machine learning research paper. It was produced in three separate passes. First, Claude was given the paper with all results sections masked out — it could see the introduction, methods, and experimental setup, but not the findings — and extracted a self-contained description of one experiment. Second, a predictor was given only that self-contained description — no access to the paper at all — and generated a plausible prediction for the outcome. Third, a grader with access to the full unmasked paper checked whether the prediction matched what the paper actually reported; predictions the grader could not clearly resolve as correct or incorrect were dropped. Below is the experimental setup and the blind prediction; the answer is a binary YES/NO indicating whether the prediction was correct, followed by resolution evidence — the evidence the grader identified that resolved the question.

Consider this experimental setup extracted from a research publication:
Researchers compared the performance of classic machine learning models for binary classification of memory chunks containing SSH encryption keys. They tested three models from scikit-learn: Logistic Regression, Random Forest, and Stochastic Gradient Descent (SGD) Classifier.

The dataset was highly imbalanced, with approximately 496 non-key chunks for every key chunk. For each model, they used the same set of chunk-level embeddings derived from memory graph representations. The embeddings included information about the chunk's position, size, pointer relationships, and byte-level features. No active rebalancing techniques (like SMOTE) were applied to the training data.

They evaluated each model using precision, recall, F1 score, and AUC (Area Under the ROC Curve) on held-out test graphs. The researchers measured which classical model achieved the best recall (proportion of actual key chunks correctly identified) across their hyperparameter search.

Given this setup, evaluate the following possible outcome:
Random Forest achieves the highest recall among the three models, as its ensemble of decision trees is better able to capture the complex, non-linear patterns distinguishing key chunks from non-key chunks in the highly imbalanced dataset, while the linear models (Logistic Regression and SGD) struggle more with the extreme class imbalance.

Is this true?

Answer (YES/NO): NO